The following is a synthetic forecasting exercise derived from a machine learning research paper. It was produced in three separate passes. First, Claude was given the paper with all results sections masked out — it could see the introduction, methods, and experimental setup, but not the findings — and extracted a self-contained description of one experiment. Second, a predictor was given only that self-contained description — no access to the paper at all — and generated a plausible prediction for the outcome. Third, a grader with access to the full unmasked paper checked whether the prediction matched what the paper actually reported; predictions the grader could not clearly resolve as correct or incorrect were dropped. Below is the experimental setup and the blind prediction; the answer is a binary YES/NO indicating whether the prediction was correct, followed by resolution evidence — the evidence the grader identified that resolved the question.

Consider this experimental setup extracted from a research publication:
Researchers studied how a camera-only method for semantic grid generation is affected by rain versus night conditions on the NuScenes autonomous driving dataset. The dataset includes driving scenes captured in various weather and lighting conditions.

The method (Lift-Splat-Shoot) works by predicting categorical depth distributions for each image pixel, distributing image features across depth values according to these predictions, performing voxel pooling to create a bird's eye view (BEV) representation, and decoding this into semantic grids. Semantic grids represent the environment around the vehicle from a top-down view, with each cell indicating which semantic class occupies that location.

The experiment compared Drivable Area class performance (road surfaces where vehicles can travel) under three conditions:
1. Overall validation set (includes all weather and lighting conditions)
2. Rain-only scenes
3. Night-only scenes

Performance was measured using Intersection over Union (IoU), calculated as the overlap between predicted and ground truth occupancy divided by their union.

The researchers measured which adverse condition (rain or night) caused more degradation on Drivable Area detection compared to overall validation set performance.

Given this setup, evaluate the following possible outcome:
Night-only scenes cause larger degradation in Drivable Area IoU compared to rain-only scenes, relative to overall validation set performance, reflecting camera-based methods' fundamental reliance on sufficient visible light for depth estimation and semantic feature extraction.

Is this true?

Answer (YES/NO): YES